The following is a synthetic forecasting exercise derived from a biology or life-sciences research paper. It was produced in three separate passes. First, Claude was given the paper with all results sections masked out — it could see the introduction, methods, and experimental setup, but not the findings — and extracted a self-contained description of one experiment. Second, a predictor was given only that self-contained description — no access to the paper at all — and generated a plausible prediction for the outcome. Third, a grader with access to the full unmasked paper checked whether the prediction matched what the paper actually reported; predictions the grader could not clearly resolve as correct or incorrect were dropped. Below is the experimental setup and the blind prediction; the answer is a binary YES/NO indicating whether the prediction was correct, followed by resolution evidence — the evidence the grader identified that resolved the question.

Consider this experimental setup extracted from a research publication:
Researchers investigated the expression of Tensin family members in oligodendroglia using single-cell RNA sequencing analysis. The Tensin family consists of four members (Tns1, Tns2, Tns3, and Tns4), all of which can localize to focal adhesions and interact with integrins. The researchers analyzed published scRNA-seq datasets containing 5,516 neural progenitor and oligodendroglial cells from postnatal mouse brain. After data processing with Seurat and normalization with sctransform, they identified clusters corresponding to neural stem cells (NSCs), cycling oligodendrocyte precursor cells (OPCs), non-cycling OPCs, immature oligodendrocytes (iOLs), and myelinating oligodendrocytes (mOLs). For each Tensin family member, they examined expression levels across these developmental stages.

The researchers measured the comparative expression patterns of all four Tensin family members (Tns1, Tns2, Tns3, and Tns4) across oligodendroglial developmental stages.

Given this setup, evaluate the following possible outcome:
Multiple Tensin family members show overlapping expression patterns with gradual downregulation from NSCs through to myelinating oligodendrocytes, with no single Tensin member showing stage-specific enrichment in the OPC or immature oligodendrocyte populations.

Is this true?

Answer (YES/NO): NO